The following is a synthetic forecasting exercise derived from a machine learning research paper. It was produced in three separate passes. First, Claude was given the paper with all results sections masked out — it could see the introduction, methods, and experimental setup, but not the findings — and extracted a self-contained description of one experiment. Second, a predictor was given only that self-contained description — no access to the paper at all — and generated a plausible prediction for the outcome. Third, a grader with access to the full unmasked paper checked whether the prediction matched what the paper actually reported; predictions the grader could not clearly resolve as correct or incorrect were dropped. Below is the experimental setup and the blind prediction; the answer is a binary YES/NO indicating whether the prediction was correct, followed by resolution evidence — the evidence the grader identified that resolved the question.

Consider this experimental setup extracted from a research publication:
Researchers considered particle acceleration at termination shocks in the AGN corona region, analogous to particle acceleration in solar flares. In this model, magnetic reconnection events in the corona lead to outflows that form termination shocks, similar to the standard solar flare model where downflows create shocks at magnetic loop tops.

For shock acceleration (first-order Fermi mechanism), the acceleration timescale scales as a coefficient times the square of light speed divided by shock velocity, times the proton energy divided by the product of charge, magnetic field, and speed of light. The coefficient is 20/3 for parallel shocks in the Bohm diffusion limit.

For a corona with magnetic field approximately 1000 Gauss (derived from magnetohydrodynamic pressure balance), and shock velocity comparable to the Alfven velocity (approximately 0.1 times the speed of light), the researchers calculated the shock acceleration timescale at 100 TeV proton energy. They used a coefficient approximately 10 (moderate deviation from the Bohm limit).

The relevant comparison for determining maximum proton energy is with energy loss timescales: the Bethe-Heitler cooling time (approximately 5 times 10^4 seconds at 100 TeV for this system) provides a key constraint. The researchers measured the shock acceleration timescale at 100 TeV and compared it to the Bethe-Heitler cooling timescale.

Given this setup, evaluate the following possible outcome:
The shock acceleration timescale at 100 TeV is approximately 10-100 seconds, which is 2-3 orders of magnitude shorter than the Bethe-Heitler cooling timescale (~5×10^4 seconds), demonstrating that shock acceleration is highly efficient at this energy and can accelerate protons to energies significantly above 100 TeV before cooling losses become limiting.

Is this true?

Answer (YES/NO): NO